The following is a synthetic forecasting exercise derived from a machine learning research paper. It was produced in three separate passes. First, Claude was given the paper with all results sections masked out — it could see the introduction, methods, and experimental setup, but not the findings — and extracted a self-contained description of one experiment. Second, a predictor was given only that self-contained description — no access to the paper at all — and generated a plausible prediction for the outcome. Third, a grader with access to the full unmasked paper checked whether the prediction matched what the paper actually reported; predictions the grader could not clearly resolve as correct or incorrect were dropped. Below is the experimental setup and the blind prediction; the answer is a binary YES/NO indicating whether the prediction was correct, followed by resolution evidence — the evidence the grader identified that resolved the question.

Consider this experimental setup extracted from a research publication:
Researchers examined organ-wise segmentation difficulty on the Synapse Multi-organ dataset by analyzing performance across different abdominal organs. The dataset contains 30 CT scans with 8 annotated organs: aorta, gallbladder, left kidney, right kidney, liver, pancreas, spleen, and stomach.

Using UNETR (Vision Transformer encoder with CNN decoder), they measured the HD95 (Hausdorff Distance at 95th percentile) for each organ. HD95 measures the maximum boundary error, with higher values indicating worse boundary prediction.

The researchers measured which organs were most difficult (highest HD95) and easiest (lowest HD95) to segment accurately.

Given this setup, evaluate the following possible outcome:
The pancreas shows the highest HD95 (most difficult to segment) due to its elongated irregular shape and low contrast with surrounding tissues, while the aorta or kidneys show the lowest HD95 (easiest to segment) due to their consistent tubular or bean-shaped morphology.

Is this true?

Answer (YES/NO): NO